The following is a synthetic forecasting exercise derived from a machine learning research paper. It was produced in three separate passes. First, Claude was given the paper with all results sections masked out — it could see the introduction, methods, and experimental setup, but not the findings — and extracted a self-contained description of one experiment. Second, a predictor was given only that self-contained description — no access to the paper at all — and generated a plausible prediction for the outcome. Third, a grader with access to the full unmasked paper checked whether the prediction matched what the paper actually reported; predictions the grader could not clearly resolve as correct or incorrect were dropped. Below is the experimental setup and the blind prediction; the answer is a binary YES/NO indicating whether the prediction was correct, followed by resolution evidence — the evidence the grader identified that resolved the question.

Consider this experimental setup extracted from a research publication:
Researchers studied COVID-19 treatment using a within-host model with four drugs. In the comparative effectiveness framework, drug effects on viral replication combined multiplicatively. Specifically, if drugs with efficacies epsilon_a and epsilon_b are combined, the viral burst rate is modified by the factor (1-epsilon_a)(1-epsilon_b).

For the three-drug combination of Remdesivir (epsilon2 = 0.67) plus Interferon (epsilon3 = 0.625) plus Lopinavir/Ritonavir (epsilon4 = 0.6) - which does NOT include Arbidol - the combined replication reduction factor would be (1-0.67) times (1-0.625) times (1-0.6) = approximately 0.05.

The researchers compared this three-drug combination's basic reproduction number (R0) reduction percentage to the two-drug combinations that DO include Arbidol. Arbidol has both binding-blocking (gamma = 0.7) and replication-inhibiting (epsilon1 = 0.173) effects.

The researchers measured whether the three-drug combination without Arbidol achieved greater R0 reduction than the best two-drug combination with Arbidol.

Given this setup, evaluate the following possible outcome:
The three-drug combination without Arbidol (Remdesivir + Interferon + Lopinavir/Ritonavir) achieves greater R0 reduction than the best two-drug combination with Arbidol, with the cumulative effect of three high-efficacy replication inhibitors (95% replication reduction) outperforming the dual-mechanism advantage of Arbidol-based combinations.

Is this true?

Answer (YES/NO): YES